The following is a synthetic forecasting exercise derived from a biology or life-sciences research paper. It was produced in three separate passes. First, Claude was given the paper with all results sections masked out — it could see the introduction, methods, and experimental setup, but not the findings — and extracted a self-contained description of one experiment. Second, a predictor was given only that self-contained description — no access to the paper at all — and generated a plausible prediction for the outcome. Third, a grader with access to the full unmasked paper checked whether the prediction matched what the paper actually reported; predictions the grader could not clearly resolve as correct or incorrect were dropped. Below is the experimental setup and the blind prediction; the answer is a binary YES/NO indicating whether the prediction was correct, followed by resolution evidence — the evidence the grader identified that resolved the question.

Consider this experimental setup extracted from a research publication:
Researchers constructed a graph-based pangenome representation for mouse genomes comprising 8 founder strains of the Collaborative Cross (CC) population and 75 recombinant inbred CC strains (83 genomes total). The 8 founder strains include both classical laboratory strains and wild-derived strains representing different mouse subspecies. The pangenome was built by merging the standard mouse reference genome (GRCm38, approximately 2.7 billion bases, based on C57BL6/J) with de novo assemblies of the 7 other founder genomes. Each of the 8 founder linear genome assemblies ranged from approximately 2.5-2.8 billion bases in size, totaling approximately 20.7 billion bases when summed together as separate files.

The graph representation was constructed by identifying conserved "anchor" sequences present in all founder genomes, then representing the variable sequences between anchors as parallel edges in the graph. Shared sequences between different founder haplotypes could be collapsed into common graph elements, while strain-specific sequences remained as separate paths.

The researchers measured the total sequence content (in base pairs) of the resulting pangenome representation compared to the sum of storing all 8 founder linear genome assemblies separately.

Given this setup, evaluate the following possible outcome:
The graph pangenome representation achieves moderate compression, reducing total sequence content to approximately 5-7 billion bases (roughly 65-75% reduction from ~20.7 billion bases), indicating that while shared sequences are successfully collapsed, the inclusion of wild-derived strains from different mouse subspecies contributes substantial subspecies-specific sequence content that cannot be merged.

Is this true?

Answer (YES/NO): NO